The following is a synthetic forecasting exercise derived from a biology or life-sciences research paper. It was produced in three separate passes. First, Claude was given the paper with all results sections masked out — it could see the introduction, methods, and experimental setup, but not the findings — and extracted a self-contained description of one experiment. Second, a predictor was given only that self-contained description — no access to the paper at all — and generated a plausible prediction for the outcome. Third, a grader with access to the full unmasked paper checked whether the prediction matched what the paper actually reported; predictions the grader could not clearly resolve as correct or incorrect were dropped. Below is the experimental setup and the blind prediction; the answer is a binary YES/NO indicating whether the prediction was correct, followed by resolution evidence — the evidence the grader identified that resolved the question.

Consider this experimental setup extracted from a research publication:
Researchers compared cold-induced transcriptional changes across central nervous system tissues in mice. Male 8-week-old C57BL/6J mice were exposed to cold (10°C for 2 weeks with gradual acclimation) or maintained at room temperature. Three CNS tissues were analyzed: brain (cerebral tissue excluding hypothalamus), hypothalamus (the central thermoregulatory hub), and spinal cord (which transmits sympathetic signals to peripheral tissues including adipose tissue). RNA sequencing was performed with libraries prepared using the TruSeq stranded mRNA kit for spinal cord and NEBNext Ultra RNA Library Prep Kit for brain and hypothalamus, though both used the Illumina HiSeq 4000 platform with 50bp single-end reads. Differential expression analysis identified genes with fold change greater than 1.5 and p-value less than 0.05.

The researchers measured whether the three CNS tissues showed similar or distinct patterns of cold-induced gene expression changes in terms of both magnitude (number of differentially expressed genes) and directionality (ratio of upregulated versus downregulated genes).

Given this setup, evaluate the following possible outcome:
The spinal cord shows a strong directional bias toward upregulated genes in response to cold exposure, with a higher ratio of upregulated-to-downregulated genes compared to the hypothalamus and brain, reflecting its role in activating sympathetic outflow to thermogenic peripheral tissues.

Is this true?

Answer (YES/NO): NO